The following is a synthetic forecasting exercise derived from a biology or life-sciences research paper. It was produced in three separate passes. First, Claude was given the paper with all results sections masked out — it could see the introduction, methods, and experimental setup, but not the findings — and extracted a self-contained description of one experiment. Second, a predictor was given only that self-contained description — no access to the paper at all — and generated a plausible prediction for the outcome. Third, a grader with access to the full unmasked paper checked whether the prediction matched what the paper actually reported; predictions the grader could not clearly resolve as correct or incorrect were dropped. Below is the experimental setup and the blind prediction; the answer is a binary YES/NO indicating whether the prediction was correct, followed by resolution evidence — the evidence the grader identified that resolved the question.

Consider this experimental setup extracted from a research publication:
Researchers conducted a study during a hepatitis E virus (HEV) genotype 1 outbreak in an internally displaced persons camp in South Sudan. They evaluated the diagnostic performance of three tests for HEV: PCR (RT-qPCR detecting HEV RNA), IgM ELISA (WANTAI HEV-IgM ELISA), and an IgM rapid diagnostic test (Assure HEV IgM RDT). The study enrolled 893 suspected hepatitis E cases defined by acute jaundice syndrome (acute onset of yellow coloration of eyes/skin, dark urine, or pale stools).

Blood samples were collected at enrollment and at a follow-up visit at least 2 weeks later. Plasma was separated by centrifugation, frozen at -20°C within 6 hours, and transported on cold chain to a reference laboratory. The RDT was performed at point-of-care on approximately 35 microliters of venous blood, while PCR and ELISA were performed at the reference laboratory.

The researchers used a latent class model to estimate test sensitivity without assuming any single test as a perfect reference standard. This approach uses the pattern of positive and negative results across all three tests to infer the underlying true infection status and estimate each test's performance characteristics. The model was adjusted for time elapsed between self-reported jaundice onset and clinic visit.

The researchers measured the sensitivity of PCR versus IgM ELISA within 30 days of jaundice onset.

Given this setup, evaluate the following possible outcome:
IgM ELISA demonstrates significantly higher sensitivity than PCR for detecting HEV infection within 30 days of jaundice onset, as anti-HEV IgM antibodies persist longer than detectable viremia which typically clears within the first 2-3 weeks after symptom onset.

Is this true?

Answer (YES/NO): YES